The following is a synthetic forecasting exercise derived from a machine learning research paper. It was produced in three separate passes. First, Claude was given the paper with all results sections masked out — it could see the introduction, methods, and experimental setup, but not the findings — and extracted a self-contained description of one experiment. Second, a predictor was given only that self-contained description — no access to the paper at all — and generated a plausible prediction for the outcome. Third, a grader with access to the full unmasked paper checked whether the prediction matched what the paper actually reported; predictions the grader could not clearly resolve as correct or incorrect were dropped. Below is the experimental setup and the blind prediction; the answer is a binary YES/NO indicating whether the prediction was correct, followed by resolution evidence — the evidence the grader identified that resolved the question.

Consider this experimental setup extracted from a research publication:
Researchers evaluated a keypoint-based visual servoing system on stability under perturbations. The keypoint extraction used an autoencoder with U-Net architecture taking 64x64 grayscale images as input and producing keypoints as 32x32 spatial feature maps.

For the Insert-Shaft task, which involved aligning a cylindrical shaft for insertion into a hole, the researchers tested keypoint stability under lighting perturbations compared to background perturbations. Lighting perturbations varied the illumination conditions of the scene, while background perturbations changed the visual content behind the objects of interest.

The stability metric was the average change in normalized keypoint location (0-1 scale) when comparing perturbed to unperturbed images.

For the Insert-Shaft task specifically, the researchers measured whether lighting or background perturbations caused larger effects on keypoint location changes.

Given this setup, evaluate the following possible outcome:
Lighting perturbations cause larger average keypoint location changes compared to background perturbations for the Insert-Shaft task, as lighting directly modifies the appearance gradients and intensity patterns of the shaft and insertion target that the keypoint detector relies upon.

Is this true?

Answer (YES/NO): YES